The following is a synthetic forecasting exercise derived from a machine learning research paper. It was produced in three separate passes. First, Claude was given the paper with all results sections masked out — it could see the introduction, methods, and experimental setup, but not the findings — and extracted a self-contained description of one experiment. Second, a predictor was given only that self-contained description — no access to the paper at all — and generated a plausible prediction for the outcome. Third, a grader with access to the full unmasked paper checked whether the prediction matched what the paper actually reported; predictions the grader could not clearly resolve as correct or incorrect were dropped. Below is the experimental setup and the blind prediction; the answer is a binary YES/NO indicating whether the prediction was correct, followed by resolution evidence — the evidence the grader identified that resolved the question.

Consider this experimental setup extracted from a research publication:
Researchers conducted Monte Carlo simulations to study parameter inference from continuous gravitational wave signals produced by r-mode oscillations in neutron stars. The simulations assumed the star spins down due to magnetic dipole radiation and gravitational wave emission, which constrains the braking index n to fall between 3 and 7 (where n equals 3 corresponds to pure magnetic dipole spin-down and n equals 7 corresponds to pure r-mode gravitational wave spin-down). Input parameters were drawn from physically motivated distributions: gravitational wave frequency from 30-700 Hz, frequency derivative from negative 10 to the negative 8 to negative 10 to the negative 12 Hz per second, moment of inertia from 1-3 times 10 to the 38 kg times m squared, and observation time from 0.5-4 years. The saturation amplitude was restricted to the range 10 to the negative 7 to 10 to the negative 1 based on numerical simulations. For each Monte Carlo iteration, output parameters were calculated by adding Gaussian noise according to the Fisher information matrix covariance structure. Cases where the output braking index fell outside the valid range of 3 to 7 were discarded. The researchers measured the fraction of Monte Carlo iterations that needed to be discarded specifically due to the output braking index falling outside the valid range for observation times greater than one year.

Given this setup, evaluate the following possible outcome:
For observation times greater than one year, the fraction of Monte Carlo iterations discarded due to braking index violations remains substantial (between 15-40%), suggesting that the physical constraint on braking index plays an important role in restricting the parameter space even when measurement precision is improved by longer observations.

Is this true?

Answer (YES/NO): NO